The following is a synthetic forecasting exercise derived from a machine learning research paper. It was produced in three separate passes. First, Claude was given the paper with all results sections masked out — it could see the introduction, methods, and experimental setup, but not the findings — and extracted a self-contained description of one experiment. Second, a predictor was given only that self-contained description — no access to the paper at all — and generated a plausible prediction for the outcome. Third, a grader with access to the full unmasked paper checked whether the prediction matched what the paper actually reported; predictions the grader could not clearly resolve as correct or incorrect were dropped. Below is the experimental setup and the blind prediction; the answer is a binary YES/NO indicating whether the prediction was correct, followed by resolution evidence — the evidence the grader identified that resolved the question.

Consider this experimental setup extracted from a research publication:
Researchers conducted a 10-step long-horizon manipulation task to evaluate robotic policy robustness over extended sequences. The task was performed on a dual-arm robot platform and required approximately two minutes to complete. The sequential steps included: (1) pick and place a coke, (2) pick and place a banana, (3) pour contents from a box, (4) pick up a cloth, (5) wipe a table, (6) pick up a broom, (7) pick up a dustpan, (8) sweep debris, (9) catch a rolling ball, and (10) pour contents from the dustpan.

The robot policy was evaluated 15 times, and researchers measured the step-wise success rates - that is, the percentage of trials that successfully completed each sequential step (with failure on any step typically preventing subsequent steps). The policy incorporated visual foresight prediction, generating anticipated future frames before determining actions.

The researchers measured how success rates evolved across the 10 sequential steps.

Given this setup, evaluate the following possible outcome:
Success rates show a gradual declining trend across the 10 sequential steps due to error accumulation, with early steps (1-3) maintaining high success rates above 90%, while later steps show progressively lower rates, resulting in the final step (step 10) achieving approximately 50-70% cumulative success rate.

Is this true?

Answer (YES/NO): NO